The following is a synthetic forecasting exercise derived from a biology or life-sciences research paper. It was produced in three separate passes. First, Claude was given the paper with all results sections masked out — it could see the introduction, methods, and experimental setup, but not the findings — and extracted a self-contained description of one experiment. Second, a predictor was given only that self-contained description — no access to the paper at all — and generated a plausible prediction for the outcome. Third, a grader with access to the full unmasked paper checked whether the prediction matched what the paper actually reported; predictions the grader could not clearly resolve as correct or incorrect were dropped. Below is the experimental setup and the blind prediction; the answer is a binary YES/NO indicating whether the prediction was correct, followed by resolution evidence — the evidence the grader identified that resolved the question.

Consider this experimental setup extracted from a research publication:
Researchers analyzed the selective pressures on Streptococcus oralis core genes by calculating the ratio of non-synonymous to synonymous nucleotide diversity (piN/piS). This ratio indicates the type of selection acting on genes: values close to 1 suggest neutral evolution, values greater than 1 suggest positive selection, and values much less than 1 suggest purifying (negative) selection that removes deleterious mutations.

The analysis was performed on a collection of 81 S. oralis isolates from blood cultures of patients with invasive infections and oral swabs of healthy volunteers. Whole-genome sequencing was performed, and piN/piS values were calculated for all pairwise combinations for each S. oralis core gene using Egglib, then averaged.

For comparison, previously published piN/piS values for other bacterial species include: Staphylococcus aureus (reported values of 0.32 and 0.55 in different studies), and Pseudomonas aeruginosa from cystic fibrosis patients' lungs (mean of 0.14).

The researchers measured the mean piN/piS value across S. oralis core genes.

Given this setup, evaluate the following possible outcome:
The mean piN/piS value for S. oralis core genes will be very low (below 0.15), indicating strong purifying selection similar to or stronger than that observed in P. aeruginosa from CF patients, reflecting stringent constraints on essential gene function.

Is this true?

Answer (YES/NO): YES